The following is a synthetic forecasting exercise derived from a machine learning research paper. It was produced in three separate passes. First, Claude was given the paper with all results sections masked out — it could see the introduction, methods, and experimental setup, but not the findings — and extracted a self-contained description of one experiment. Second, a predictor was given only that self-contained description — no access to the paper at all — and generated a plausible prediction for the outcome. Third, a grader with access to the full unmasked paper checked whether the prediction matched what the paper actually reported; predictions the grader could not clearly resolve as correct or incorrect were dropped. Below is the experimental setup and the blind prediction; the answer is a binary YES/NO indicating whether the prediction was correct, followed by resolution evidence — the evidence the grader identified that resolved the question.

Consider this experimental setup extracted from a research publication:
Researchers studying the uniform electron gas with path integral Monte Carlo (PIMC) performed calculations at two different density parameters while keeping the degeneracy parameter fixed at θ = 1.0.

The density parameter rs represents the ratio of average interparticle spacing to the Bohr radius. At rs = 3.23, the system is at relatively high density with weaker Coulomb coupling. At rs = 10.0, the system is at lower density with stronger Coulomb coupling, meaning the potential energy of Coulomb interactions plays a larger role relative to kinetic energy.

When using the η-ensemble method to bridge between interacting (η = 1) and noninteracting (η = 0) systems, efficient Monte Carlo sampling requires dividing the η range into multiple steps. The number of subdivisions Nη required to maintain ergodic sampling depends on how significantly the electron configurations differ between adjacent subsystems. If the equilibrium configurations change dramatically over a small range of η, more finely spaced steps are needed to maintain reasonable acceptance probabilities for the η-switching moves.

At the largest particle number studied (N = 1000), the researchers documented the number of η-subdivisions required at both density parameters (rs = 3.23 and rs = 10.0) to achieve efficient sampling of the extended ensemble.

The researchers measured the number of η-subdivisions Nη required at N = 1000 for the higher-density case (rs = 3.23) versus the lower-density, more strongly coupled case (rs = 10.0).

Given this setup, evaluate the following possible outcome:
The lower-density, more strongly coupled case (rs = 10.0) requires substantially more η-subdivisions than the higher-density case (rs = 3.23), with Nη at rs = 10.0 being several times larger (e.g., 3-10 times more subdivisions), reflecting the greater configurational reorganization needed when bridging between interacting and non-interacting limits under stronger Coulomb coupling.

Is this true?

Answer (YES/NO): NO